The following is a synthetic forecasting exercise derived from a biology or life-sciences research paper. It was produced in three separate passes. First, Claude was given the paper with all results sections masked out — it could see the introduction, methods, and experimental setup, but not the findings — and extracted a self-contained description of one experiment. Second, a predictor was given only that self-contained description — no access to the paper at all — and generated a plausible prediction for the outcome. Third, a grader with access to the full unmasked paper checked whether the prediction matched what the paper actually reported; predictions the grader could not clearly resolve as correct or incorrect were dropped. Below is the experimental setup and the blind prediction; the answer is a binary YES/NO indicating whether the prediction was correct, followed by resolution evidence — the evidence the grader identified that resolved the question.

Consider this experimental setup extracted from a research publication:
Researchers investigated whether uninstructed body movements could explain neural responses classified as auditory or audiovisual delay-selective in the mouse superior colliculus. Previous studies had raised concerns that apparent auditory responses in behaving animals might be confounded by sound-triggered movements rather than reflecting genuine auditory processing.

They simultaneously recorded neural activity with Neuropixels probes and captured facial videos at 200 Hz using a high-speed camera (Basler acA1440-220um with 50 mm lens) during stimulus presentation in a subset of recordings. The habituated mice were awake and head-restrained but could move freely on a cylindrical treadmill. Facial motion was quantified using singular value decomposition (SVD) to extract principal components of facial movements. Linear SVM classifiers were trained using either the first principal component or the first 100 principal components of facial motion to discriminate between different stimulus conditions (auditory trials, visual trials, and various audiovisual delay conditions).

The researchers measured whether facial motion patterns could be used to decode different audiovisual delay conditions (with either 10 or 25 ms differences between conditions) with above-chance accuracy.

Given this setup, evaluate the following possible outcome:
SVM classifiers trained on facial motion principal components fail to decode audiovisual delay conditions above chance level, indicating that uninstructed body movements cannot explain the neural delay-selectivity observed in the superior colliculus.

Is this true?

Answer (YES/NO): YES